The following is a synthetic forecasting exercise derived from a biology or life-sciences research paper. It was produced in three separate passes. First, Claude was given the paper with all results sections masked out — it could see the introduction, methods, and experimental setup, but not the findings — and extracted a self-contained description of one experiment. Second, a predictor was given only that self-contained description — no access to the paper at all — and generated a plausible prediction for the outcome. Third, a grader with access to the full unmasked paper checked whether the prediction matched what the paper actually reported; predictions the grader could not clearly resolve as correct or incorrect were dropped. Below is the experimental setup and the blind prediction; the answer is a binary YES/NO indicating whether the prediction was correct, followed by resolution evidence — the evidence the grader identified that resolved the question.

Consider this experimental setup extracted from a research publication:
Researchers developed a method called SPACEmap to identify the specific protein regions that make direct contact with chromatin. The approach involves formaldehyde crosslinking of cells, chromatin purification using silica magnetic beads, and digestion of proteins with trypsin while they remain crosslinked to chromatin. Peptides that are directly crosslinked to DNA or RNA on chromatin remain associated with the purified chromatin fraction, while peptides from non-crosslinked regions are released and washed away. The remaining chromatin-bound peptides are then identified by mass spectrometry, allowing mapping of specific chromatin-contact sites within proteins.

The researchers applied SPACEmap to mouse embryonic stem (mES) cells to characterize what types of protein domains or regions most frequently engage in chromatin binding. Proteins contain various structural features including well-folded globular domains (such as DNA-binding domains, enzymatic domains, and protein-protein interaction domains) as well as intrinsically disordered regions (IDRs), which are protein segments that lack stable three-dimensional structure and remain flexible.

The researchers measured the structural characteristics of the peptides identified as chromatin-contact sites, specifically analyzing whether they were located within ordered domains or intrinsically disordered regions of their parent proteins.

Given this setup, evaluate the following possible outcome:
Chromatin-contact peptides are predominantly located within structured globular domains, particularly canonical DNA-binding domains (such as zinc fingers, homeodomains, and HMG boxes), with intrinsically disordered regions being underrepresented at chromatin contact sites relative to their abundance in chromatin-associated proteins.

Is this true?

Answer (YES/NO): NO